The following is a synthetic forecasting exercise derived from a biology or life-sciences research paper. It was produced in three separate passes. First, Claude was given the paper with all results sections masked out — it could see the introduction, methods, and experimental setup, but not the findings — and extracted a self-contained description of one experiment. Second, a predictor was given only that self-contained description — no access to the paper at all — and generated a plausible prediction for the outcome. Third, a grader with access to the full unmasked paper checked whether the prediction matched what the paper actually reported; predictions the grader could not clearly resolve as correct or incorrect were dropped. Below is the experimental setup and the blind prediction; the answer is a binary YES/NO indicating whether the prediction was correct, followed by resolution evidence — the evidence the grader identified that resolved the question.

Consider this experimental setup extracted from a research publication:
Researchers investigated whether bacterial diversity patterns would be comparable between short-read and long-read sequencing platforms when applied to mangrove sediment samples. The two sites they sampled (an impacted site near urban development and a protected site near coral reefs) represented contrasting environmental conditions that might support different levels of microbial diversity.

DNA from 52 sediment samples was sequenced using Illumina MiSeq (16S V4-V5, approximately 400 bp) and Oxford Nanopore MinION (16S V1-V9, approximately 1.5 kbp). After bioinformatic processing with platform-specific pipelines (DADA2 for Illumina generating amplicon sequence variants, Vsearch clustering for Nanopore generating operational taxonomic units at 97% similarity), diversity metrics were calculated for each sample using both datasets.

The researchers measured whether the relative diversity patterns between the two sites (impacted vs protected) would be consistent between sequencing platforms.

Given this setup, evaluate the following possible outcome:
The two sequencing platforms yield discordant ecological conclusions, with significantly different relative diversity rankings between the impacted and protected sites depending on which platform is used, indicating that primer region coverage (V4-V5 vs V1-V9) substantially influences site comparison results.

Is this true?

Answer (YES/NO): NO